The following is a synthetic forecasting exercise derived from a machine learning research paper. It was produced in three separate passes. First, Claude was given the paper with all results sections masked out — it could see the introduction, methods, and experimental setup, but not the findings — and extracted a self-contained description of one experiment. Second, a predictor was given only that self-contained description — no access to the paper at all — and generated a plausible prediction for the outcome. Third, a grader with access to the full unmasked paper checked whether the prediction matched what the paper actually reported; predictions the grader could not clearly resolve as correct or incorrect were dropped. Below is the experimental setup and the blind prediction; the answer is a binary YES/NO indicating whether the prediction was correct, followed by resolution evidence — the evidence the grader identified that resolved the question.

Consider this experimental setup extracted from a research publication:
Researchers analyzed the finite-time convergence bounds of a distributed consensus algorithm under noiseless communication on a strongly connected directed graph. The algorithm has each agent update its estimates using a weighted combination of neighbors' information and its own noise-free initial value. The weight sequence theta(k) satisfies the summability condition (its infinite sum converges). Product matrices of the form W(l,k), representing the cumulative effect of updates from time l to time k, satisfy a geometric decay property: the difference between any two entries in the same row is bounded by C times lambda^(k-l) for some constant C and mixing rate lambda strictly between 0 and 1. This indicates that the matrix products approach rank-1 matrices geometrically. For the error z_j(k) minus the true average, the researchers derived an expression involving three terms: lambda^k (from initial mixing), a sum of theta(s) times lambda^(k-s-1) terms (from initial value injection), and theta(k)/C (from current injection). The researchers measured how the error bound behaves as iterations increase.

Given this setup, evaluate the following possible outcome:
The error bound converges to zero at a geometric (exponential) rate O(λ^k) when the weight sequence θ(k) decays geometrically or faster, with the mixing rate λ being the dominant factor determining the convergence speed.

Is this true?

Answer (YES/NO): NO